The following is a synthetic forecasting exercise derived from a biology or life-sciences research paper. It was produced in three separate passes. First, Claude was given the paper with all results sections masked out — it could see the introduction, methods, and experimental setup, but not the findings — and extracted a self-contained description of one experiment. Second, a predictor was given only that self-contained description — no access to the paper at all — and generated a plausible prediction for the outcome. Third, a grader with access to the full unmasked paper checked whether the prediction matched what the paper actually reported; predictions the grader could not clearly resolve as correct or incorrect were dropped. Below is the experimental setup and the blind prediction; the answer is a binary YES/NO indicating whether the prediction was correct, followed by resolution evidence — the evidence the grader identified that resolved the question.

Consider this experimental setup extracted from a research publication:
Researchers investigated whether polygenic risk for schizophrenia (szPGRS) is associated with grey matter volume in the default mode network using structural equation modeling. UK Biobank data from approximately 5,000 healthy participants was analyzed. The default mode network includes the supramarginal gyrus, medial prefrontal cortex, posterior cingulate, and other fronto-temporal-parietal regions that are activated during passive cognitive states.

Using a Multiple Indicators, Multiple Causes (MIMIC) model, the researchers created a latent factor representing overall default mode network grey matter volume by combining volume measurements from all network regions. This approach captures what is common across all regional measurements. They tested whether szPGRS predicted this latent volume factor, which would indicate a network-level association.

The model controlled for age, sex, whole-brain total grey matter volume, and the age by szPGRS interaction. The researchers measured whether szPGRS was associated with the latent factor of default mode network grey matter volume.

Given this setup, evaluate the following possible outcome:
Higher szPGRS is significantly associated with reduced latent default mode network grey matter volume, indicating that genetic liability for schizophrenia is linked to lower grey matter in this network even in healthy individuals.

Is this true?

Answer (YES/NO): NO